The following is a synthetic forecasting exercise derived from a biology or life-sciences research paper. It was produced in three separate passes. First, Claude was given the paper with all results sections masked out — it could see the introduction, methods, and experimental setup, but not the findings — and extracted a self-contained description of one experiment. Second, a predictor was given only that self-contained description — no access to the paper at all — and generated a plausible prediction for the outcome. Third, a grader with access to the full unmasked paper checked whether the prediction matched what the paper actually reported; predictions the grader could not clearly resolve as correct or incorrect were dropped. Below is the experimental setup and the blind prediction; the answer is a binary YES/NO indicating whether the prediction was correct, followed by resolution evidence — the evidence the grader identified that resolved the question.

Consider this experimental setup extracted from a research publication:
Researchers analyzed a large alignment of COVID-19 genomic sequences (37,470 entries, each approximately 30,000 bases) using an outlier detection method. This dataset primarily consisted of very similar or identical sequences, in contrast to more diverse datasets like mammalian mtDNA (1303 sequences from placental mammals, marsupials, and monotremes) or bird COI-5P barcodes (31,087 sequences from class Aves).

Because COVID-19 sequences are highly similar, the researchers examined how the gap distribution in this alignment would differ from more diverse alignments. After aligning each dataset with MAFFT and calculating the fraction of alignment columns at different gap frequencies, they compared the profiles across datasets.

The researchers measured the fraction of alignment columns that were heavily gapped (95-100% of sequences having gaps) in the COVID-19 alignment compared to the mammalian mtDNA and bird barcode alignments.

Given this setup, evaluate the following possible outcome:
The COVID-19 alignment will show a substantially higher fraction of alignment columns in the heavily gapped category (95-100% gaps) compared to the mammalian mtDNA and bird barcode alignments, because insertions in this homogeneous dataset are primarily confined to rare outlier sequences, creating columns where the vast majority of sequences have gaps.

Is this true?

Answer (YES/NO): NO